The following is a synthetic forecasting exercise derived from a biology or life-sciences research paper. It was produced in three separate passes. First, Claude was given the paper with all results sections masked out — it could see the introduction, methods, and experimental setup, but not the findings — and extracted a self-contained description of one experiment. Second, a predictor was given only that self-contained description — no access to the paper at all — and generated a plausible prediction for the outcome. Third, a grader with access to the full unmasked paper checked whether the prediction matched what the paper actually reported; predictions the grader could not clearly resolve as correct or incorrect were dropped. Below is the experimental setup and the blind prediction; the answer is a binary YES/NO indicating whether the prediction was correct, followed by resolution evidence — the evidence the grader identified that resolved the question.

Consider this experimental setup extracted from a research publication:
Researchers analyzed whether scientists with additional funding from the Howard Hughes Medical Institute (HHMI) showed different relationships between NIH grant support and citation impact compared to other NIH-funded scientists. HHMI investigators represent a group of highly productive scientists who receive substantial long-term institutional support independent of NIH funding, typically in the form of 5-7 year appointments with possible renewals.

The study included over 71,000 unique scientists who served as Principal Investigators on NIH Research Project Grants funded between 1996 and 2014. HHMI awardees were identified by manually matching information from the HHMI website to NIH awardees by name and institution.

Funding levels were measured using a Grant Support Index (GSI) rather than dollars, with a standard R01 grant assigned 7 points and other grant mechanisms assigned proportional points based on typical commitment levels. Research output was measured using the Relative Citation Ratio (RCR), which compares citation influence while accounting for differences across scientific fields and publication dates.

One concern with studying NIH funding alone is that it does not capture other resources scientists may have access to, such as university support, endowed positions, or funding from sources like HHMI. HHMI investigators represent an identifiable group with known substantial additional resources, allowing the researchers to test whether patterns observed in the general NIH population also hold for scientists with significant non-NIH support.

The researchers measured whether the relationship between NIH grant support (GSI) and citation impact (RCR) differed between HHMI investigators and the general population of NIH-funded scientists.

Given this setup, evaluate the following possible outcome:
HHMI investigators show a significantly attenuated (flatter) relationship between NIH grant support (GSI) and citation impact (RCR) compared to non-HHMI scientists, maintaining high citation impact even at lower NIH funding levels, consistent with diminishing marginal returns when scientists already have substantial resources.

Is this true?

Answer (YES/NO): NO